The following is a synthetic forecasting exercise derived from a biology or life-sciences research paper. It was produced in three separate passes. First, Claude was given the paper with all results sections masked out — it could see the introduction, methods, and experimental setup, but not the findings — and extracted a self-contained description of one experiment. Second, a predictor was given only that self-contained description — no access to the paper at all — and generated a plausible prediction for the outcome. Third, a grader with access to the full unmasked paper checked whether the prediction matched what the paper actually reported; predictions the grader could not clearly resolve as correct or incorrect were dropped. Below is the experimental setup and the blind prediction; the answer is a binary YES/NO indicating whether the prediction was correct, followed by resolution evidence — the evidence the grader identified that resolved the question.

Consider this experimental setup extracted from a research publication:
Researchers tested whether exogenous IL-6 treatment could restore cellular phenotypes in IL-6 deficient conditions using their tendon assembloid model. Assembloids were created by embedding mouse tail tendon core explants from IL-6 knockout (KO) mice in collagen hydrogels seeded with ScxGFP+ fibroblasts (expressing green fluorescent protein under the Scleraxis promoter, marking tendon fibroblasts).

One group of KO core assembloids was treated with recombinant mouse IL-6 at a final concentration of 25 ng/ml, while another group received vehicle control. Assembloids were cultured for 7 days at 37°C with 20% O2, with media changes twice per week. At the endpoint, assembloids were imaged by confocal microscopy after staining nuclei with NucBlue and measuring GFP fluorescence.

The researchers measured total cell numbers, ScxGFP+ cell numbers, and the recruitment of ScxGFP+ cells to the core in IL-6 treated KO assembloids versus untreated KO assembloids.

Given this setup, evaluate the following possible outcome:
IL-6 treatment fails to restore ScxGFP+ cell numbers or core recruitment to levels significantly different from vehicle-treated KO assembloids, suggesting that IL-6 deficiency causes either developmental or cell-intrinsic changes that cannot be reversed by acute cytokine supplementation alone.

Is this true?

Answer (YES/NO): NO